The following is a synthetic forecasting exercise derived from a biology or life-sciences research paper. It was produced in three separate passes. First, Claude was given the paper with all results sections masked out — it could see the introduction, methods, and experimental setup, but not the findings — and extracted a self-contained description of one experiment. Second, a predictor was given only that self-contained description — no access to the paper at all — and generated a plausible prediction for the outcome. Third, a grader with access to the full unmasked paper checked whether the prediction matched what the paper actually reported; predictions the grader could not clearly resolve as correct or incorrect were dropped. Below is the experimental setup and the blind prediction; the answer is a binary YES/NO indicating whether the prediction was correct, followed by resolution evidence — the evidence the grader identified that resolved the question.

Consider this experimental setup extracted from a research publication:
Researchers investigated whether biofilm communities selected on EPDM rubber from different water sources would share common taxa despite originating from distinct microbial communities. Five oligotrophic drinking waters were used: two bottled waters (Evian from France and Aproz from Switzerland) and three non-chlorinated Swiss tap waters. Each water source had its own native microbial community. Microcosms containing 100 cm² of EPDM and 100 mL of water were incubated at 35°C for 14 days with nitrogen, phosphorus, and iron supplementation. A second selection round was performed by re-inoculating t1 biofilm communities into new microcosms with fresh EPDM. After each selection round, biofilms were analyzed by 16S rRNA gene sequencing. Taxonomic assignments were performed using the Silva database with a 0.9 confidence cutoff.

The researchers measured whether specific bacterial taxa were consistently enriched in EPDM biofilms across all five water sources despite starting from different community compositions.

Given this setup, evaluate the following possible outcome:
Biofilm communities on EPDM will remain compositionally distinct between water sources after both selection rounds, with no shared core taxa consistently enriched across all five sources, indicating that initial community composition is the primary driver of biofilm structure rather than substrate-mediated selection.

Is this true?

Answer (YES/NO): NO